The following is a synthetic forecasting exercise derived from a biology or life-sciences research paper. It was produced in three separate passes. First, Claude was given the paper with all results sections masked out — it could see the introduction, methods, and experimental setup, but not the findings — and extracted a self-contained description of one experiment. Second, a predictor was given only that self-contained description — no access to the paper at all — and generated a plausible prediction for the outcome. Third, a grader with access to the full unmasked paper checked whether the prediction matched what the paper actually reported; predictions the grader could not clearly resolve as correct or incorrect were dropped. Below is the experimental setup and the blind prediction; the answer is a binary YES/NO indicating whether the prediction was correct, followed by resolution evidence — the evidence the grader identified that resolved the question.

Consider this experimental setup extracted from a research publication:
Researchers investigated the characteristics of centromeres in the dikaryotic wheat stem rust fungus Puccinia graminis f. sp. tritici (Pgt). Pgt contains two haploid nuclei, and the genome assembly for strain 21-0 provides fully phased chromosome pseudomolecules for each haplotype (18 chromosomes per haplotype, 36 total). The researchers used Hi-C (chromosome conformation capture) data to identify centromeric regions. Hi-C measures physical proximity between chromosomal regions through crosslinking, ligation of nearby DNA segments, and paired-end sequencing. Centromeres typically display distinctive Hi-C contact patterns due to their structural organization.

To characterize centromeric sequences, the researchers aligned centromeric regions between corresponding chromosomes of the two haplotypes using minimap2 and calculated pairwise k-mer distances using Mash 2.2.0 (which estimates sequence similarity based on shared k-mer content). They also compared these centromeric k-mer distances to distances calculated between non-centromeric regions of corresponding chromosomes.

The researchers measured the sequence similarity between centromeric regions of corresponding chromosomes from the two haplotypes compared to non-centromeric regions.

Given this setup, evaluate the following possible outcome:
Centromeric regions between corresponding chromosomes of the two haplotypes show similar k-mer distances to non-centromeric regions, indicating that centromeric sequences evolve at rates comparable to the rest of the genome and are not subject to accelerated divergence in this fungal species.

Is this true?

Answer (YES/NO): NO